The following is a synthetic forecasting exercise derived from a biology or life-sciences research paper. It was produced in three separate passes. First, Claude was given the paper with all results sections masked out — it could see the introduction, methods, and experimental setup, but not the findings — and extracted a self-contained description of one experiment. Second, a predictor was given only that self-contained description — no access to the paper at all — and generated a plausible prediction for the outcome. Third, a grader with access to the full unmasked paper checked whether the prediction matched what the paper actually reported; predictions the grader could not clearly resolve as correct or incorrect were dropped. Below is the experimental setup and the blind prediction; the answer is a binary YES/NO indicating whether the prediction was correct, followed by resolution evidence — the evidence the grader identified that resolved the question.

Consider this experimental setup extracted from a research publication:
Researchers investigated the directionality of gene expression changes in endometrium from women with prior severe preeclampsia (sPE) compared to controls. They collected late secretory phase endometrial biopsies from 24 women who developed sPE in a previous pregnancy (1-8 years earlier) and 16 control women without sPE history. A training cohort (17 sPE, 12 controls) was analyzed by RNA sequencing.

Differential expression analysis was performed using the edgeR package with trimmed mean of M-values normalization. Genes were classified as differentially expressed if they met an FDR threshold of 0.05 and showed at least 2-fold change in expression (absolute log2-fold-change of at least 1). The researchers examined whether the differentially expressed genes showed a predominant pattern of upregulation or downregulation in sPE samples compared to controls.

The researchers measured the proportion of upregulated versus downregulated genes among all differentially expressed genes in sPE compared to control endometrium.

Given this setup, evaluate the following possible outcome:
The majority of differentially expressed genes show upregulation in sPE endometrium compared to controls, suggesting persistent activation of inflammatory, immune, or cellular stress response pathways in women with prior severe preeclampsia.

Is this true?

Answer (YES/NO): NO